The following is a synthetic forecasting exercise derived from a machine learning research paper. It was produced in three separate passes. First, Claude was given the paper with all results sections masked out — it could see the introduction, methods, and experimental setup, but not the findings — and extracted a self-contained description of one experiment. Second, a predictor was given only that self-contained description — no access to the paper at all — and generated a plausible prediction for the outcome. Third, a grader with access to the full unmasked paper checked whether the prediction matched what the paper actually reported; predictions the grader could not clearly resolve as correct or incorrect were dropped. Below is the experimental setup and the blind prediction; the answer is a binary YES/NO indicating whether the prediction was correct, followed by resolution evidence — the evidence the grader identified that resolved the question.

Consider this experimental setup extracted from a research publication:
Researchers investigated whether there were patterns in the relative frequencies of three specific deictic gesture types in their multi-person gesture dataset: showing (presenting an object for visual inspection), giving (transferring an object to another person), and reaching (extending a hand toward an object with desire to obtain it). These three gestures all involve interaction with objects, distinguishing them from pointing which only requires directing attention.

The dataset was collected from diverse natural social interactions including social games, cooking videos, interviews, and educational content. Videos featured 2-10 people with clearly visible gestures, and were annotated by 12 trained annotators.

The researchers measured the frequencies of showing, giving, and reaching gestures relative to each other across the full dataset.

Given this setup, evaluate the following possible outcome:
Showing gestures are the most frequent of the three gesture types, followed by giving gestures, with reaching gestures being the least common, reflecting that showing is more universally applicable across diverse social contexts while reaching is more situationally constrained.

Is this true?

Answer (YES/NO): NO